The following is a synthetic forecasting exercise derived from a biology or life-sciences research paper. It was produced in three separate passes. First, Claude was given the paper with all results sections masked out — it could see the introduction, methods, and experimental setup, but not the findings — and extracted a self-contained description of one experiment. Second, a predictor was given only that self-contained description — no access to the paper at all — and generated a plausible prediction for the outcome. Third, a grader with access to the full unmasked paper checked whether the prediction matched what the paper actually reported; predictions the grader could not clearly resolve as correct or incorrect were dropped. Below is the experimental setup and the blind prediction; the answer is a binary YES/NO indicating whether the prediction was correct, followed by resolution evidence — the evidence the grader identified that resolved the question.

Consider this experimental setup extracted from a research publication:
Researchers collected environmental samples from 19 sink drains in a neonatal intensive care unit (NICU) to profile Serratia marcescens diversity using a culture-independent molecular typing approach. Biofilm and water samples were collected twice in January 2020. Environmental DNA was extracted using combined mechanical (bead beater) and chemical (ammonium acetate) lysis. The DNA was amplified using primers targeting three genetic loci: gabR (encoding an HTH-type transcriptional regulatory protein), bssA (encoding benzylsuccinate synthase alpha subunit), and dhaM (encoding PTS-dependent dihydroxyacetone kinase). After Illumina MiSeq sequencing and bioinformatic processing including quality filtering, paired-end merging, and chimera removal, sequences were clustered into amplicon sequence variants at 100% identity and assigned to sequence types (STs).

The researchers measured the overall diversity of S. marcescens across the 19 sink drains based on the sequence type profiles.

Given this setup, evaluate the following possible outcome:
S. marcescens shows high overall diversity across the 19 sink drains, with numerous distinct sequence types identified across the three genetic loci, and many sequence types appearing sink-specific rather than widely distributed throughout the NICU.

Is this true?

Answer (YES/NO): NO